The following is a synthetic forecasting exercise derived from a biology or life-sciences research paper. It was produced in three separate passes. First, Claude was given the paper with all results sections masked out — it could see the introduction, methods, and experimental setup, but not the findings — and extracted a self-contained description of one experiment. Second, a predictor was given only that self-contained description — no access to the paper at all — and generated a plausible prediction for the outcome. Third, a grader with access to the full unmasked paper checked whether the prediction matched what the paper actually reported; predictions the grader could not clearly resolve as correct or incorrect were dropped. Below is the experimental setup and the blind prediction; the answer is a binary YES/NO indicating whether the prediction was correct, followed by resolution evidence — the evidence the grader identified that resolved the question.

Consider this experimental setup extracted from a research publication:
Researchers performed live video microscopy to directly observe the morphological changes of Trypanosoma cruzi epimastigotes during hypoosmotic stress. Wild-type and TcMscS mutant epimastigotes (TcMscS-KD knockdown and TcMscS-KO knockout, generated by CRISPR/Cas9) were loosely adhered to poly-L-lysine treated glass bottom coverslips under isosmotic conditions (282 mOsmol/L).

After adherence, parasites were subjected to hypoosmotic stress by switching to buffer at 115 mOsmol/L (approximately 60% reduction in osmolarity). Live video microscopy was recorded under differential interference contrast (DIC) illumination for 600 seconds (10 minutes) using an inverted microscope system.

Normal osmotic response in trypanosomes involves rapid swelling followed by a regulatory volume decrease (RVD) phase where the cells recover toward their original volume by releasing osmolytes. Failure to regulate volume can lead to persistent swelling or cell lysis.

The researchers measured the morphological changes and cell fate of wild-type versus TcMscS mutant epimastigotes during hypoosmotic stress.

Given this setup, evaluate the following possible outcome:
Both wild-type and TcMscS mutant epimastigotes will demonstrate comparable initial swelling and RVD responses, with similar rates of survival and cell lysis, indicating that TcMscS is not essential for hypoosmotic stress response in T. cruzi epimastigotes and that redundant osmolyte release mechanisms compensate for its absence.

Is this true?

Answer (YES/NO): NO